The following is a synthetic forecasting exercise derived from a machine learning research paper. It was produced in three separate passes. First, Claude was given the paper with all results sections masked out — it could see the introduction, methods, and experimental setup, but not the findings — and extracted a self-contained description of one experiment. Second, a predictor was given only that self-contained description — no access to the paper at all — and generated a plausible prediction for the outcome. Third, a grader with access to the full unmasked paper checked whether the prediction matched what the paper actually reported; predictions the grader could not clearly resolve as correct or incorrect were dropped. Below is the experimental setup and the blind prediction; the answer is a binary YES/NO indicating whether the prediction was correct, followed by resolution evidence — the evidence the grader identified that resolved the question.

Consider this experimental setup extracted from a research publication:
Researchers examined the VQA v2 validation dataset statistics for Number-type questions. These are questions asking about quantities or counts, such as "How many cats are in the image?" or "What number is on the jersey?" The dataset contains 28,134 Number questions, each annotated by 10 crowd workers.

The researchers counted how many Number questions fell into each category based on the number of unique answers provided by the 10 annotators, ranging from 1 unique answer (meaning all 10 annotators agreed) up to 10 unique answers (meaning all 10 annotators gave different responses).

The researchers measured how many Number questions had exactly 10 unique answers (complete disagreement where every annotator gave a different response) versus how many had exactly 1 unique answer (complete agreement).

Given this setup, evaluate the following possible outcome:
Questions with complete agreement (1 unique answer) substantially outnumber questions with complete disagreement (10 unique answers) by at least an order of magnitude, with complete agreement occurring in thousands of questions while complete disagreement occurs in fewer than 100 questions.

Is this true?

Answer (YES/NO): NO